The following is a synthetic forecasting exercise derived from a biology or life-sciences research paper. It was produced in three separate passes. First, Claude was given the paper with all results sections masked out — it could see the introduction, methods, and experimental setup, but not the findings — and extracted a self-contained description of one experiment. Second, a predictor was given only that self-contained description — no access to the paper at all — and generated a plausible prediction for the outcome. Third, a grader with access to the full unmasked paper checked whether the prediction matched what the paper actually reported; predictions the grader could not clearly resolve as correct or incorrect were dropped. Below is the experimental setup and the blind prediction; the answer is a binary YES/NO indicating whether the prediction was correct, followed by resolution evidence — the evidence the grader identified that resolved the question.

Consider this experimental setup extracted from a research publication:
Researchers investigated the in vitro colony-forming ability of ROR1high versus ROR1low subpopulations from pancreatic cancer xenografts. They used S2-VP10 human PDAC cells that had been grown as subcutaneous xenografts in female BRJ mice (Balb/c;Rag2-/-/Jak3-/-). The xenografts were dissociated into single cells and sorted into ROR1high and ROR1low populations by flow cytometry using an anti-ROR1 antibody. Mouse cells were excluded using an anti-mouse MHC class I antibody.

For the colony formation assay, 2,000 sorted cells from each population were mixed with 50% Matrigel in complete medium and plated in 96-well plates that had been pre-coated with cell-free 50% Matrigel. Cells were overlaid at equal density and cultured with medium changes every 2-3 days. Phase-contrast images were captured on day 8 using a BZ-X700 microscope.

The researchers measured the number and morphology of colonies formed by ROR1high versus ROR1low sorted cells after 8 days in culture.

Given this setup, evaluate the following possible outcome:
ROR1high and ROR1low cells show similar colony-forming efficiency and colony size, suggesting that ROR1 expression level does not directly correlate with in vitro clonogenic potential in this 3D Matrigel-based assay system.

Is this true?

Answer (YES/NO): NO